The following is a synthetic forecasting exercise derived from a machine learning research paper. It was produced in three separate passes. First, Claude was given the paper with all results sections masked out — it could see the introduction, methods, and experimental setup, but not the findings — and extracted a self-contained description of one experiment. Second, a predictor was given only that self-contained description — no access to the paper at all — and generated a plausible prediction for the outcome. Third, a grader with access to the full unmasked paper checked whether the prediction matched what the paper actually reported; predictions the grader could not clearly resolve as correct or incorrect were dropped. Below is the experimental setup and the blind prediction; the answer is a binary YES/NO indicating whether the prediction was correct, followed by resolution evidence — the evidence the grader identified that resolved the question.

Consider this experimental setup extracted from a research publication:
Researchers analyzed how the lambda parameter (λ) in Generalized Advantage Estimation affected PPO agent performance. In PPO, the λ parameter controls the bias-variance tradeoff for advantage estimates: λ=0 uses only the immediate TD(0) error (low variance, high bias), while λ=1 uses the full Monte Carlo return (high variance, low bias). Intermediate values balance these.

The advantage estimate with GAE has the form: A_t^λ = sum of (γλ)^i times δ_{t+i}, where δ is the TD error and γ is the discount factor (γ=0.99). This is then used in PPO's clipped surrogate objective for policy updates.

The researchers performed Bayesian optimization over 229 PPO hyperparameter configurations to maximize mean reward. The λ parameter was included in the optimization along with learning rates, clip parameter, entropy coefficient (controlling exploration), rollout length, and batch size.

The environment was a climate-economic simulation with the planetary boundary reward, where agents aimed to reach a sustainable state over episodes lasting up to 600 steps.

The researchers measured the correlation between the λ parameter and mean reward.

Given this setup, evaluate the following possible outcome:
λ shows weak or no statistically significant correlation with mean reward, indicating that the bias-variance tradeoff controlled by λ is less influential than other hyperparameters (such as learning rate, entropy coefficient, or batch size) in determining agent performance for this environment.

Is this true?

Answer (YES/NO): NO